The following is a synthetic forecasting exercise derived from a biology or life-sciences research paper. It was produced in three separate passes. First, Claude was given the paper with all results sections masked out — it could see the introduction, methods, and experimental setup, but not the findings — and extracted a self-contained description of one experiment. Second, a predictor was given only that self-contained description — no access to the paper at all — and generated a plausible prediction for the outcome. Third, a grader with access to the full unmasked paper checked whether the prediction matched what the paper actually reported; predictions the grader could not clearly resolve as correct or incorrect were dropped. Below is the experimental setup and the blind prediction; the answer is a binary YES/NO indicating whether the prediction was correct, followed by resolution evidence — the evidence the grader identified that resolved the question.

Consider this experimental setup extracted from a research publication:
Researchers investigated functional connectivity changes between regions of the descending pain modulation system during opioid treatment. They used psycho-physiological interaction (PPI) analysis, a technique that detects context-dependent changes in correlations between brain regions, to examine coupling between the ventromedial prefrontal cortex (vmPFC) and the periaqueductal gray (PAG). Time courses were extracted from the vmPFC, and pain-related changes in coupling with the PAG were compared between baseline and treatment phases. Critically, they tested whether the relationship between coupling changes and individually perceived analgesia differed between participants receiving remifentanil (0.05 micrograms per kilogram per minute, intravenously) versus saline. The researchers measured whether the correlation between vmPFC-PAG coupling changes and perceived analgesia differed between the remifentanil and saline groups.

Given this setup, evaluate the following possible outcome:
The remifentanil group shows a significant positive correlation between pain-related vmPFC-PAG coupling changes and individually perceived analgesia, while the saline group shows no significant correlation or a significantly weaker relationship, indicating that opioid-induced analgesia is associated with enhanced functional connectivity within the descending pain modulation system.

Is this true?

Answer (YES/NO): NO